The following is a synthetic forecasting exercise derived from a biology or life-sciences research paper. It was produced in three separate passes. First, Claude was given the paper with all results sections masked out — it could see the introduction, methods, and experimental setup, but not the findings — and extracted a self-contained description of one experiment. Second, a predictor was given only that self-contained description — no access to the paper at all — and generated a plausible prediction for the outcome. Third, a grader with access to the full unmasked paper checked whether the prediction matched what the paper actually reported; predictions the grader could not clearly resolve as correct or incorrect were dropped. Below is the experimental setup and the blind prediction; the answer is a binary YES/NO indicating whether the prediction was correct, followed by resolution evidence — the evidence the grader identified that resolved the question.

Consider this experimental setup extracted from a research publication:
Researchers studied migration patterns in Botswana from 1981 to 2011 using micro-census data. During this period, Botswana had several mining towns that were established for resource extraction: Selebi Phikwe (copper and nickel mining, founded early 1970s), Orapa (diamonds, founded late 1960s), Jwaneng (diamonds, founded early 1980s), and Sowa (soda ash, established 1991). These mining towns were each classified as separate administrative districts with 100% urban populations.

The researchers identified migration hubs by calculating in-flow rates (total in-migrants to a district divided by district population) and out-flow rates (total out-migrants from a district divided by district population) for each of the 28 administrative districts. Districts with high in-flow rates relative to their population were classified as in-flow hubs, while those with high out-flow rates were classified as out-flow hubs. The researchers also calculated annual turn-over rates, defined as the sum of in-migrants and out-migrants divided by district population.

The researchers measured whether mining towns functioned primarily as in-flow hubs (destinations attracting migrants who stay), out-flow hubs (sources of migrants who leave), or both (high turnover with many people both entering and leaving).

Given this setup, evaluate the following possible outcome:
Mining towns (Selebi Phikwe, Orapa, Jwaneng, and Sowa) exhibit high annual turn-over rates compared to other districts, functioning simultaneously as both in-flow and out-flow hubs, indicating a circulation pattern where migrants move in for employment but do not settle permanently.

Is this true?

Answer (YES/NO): YES